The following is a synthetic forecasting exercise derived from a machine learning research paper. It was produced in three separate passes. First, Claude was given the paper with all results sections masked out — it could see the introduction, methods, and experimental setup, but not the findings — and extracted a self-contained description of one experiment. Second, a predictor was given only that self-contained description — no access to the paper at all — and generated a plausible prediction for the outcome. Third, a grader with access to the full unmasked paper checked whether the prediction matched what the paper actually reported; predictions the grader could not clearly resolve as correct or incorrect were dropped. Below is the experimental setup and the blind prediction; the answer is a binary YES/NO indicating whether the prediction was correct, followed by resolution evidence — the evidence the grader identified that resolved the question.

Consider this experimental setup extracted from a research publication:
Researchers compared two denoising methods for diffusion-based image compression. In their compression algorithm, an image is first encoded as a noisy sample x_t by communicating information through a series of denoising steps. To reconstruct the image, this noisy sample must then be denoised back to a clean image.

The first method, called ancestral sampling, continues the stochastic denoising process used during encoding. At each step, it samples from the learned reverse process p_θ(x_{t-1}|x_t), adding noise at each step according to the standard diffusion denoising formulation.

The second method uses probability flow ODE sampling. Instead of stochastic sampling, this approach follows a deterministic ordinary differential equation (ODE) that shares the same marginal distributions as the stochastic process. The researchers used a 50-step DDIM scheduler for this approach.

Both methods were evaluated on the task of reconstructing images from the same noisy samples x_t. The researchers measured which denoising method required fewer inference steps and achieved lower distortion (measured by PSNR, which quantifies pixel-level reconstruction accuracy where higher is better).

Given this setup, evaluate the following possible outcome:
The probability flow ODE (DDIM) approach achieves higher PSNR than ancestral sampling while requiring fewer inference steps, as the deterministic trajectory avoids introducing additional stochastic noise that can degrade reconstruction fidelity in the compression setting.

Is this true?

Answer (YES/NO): YES